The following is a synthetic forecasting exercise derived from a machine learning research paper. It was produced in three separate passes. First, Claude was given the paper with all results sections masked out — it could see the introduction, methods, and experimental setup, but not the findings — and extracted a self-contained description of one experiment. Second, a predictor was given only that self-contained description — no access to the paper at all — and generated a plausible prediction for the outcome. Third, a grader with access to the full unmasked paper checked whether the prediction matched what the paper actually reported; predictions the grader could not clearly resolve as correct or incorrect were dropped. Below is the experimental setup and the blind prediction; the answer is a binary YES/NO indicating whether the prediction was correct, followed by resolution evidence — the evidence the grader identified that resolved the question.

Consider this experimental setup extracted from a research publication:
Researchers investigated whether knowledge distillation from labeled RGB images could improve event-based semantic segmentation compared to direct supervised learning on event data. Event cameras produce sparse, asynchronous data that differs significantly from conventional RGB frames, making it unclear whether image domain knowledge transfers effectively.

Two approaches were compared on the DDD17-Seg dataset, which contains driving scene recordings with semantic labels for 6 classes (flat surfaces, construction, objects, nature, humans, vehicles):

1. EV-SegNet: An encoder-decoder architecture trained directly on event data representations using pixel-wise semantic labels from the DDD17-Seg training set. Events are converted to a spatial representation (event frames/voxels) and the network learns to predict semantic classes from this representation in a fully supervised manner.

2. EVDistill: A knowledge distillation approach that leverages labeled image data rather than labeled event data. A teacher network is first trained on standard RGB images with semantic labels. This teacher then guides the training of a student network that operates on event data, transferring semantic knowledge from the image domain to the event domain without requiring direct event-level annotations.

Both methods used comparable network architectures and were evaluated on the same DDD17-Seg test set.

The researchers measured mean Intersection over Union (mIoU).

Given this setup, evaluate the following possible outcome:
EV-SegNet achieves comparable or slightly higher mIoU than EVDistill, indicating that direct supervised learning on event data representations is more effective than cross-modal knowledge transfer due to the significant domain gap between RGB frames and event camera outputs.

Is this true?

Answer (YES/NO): NO